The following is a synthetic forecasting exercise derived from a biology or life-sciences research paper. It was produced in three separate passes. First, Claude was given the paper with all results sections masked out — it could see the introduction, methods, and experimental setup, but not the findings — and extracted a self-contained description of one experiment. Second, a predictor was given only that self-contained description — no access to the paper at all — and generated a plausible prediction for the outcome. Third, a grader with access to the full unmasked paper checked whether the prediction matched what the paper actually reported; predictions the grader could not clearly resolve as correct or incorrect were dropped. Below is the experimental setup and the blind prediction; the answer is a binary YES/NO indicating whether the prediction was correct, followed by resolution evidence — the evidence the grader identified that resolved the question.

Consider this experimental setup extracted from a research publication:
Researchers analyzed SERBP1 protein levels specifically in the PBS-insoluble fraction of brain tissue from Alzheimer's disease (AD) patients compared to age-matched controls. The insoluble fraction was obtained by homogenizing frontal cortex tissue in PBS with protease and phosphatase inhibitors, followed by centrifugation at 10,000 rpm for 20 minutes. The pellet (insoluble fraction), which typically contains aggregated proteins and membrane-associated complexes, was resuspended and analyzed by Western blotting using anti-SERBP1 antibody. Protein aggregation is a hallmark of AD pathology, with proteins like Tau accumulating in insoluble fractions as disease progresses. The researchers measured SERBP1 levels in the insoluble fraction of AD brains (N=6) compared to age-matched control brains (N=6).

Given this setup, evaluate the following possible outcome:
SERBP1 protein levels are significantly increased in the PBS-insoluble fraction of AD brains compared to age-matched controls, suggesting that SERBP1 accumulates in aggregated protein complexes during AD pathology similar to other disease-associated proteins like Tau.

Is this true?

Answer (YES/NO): YES